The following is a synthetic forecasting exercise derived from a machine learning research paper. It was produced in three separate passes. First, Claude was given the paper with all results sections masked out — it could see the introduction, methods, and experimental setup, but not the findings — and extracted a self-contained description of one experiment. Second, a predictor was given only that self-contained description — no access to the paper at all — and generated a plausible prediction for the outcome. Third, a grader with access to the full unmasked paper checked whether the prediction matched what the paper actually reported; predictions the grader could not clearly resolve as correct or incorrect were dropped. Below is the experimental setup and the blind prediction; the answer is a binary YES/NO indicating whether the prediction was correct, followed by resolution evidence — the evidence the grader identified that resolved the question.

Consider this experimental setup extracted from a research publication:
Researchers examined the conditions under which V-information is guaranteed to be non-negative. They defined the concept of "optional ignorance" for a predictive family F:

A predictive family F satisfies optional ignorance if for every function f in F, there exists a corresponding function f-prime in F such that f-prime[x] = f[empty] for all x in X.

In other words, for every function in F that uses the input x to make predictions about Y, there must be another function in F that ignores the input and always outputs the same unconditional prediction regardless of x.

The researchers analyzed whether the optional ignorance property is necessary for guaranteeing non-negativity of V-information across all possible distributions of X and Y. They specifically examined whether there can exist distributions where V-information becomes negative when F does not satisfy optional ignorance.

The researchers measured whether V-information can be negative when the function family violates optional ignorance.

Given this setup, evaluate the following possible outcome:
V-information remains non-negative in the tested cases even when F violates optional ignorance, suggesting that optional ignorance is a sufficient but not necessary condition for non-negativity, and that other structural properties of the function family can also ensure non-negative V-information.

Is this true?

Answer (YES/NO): NO